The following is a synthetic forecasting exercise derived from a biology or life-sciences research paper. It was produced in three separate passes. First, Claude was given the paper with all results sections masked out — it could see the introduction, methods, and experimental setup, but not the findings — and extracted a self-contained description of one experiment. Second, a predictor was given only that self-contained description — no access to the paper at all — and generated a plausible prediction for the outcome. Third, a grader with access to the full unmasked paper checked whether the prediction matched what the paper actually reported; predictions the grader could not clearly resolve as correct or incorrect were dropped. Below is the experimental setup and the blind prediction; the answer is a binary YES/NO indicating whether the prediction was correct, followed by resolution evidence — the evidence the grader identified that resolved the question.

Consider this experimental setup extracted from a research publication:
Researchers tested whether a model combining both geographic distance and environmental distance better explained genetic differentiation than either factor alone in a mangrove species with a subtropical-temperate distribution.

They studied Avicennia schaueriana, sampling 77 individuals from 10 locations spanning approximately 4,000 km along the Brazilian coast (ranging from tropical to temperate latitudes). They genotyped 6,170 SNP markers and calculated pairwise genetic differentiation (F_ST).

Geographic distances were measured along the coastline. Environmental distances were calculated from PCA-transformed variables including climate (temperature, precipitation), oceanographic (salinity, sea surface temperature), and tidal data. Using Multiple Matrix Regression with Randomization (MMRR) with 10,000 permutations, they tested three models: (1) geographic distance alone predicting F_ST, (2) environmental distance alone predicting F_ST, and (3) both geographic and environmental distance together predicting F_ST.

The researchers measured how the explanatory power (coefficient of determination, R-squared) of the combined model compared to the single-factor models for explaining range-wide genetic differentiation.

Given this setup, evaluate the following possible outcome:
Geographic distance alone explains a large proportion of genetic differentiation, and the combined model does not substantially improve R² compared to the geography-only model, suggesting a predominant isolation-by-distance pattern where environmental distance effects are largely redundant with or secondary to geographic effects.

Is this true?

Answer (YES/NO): YES